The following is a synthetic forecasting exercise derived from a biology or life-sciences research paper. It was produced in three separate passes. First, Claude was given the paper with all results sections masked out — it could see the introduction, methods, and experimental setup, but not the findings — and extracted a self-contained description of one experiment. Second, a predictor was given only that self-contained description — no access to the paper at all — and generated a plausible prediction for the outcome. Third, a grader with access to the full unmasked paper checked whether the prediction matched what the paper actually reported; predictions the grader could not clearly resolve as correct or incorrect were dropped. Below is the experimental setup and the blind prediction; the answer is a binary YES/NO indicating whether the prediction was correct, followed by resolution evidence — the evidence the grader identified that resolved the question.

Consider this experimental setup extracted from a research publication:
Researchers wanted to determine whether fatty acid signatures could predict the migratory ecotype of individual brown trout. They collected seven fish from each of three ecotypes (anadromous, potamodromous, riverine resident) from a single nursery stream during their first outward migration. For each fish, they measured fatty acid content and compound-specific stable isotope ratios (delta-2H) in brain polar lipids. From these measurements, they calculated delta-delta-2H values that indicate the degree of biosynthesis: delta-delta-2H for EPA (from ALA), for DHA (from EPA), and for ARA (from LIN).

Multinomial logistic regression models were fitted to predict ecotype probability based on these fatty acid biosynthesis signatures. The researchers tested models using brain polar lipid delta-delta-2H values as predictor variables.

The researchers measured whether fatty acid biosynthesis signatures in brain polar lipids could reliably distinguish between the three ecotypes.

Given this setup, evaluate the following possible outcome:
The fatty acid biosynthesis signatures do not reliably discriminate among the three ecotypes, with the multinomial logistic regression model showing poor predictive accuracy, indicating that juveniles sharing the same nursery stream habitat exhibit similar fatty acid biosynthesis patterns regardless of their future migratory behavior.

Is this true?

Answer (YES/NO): NO